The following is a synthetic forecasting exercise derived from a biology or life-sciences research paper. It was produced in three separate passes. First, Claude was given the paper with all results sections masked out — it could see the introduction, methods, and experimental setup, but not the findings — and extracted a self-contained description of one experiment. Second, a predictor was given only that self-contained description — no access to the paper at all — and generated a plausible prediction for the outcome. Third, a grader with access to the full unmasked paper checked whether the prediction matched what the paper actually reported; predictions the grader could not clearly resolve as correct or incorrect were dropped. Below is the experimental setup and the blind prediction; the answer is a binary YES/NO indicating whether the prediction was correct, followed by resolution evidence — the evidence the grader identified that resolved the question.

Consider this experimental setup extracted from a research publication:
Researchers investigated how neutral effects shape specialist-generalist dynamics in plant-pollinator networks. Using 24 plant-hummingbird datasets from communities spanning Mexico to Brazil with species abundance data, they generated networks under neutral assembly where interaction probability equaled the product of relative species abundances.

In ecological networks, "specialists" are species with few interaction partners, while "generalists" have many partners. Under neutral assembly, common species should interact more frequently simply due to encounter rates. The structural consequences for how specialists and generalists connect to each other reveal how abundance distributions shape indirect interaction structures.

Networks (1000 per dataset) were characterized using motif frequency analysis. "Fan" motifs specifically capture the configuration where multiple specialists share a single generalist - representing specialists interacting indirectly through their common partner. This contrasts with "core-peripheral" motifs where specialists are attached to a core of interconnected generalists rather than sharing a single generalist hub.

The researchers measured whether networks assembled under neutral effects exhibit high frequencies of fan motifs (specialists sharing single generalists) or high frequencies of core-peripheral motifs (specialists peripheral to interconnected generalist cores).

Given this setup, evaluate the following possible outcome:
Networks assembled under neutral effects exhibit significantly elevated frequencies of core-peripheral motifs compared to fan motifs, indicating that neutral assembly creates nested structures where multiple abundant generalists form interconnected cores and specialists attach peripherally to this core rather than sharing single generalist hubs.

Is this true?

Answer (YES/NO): NO